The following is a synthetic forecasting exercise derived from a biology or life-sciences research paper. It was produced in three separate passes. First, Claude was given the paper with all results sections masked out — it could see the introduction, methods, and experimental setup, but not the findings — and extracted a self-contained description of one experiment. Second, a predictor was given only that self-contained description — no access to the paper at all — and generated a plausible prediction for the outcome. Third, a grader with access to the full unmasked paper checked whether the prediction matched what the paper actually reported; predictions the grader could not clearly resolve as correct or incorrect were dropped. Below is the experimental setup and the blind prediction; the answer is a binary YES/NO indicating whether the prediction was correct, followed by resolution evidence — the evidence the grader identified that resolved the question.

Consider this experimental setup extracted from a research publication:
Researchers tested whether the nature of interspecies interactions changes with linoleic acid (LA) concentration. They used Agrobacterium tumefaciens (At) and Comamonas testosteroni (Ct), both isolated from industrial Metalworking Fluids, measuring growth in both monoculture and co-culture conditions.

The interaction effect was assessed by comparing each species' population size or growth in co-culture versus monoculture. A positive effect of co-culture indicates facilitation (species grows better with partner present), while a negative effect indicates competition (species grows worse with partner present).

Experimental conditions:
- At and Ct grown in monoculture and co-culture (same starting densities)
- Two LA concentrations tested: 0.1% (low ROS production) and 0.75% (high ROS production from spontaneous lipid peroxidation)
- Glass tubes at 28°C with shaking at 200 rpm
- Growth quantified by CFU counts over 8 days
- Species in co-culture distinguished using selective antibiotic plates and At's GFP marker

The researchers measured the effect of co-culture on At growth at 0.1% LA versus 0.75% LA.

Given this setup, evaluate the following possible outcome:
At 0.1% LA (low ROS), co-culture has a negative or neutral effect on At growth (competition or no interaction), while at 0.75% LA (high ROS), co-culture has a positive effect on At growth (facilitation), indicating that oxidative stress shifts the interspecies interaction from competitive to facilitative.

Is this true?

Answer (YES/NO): YES